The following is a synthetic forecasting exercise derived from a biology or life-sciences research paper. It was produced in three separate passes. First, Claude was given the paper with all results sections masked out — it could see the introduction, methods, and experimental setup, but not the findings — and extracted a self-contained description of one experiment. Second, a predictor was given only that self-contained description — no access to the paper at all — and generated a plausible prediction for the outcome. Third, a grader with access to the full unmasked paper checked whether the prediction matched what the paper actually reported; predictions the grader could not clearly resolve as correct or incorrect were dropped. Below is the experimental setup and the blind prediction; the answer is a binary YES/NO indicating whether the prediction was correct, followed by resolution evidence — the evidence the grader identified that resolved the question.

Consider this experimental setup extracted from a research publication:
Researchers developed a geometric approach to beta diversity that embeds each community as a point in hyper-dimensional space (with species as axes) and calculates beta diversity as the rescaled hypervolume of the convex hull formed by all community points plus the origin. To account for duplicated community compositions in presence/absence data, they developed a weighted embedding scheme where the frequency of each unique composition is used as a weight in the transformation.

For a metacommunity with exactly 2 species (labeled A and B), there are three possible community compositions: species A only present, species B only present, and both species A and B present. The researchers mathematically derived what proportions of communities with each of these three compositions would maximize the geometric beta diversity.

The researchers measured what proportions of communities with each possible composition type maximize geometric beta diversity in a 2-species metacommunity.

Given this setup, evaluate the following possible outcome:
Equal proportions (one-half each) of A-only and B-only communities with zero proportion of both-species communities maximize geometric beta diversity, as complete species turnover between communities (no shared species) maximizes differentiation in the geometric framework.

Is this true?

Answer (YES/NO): NO